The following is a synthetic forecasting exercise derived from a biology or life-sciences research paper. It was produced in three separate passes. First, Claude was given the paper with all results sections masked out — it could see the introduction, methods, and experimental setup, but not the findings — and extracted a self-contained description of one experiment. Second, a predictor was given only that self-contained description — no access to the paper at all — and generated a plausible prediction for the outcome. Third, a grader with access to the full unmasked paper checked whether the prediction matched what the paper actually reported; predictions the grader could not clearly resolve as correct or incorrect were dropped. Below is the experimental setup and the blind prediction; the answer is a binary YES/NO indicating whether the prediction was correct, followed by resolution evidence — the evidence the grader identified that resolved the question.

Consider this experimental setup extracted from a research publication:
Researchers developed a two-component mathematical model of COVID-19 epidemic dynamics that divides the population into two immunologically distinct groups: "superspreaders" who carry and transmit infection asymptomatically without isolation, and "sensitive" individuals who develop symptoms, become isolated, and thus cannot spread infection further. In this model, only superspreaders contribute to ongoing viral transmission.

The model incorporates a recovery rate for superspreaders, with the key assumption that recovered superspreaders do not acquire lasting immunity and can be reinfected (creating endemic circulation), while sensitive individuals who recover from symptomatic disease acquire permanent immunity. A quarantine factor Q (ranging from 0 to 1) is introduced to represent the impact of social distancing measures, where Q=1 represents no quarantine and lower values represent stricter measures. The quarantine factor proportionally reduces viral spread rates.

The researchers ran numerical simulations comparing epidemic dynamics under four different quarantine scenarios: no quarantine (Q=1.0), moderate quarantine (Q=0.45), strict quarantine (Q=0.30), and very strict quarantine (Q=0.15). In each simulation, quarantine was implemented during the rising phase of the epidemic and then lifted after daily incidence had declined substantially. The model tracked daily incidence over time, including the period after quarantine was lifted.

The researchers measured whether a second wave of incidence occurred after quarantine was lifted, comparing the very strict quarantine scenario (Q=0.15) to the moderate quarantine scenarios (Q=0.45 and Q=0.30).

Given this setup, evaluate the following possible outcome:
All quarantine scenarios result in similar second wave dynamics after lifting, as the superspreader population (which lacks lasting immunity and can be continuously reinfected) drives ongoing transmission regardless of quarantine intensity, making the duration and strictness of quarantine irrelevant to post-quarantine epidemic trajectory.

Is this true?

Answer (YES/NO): NO